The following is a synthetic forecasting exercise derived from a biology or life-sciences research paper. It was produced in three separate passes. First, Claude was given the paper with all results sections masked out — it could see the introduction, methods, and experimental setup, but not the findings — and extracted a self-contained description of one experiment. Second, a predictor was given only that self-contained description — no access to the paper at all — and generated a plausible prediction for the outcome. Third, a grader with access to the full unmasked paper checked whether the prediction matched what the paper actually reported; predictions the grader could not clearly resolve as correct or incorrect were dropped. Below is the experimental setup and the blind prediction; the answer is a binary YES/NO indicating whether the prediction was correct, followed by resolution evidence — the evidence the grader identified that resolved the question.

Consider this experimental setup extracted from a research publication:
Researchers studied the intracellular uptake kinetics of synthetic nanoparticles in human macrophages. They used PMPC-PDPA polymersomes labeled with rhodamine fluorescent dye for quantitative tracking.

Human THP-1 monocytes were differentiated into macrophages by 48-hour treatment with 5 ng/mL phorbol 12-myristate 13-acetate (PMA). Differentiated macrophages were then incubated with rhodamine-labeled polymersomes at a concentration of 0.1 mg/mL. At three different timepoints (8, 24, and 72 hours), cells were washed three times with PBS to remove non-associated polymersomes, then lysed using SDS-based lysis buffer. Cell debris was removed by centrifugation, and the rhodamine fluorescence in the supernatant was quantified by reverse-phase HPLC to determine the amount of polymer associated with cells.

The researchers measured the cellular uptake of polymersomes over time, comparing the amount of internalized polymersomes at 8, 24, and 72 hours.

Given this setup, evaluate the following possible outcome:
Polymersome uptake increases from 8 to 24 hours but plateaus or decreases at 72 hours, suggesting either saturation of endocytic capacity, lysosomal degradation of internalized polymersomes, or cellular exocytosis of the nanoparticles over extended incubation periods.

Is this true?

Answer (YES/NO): YES